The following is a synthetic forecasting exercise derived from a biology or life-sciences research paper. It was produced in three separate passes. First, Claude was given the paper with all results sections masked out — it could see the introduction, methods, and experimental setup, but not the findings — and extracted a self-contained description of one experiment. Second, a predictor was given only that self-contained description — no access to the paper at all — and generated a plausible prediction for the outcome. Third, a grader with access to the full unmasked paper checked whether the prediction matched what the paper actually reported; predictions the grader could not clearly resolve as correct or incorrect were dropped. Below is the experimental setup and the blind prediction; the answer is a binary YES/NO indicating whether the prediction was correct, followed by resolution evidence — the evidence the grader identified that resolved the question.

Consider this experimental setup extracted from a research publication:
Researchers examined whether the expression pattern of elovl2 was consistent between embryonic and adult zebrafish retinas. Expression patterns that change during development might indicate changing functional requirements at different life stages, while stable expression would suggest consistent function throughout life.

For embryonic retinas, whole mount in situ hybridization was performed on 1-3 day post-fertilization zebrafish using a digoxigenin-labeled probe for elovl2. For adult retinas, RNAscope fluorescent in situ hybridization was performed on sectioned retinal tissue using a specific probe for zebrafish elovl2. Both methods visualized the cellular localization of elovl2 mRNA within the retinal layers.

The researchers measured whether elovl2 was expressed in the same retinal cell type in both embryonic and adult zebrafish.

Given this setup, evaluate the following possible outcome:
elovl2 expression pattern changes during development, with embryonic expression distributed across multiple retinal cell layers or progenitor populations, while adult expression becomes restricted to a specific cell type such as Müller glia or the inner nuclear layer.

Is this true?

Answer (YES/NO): NO